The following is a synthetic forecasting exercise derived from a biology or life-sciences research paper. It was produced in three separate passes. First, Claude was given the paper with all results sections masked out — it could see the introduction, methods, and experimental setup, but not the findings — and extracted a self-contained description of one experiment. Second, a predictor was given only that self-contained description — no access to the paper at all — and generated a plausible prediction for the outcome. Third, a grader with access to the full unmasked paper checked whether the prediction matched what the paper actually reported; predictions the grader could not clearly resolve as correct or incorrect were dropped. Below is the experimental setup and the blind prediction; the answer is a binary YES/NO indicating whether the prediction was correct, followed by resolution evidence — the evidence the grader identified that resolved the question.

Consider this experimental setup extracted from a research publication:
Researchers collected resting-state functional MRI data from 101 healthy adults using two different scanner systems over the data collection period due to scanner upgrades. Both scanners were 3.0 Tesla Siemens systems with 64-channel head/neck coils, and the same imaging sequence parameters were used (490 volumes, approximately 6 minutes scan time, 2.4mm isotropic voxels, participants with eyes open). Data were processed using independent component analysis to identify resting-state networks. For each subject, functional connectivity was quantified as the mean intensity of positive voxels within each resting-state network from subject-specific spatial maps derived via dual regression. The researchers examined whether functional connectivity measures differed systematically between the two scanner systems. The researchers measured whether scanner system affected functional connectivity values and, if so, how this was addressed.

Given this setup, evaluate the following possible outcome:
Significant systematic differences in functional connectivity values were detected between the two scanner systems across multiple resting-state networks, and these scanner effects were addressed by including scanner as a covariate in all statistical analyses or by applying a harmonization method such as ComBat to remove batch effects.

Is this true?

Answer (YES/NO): NO